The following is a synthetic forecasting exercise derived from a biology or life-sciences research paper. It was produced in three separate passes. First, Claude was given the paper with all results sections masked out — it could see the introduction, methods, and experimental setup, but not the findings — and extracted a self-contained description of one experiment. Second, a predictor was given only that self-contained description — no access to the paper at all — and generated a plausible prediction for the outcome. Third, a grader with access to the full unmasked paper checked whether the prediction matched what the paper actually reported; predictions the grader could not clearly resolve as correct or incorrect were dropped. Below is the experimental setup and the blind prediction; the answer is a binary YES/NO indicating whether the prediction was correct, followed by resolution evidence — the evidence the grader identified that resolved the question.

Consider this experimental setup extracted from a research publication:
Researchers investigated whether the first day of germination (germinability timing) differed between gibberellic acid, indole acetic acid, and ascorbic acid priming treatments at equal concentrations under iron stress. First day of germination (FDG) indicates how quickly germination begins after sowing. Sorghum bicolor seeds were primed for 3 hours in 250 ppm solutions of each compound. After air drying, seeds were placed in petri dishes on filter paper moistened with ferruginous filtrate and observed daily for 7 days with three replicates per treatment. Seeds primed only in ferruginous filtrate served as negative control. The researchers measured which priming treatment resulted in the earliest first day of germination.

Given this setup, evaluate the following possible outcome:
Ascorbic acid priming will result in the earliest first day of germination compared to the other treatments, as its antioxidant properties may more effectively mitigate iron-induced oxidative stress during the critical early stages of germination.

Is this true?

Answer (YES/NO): NO